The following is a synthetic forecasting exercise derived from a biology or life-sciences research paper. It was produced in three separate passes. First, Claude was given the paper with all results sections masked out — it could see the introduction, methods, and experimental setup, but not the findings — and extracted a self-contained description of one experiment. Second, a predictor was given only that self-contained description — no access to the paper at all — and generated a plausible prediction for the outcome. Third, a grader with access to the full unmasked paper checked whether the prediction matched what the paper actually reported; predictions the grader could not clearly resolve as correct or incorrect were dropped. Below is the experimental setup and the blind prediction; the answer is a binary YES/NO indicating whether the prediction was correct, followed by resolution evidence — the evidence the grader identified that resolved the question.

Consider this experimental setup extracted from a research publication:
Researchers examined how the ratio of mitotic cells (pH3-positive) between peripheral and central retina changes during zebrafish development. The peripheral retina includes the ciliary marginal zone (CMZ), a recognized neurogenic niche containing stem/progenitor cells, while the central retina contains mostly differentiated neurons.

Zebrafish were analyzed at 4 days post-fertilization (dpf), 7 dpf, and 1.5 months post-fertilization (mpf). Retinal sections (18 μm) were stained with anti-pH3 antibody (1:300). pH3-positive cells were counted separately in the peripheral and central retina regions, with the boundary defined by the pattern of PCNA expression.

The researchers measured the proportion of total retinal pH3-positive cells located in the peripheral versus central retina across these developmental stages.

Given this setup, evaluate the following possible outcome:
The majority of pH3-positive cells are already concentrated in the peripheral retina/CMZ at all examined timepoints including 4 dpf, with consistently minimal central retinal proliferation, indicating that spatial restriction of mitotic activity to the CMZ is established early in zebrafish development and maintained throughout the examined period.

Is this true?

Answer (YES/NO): NO